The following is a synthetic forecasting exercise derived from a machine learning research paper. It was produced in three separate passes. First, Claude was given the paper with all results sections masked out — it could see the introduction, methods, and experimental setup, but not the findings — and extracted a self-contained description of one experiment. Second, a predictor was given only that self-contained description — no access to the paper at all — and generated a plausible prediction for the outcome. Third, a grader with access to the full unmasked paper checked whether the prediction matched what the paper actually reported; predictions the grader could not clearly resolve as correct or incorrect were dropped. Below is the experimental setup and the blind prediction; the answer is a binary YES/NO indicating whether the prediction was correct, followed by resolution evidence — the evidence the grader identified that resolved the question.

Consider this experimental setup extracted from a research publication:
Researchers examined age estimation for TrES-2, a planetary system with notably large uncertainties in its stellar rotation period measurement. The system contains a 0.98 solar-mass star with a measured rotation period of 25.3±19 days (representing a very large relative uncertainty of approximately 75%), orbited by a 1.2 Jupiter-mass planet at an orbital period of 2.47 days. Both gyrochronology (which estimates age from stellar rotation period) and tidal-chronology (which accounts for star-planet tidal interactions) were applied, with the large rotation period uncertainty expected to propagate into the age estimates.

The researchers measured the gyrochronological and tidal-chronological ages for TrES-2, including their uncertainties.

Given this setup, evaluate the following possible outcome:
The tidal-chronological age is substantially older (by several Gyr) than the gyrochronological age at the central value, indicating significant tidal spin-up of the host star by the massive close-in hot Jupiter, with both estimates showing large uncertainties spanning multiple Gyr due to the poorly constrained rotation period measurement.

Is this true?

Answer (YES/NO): NO